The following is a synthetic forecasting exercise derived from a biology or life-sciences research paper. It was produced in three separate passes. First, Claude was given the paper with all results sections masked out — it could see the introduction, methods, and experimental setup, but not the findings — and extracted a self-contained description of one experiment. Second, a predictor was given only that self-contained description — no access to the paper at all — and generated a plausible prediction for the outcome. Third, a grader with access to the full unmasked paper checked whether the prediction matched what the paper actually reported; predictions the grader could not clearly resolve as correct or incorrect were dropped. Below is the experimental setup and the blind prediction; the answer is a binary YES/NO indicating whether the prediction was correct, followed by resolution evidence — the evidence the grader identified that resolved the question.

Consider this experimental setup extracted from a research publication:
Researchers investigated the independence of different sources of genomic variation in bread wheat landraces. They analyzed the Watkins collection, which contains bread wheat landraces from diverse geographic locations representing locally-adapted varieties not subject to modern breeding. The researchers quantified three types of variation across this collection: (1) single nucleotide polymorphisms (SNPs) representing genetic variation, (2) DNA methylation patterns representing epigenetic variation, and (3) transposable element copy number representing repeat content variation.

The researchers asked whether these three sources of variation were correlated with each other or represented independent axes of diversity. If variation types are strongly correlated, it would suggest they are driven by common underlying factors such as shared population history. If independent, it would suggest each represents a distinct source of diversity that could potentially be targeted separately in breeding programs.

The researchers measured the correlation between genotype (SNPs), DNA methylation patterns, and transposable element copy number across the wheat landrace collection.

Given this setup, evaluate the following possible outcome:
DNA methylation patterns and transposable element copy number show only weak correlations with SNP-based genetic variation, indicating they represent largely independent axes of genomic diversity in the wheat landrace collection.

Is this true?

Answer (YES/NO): YES